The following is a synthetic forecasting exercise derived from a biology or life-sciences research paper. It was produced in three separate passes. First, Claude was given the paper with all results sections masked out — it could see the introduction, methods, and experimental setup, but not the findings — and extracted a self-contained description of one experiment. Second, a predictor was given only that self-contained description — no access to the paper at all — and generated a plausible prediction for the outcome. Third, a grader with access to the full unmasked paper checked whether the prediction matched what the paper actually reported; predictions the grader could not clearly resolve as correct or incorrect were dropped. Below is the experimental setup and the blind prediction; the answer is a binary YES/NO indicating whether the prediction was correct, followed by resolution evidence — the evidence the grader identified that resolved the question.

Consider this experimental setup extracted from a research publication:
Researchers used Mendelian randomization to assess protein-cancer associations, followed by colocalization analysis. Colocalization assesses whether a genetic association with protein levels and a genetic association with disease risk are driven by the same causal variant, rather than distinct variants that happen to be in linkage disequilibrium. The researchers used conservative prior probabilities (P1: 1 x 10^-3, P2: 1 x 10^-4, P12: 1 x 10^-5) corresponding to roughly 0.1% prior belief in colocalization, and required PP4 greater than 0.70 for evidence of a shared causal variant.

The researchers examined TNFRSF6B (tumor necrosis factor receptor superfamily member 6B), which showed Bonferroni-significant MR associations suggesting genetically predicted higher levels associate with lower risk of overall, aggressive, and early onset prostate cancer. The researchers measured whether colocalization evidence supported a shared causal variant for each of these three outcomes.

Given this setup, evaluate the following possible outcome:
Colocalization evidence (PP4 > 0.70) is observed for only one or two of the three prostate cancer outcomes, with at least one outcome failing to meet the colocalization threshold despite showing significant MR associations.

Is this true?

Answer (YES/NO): YES